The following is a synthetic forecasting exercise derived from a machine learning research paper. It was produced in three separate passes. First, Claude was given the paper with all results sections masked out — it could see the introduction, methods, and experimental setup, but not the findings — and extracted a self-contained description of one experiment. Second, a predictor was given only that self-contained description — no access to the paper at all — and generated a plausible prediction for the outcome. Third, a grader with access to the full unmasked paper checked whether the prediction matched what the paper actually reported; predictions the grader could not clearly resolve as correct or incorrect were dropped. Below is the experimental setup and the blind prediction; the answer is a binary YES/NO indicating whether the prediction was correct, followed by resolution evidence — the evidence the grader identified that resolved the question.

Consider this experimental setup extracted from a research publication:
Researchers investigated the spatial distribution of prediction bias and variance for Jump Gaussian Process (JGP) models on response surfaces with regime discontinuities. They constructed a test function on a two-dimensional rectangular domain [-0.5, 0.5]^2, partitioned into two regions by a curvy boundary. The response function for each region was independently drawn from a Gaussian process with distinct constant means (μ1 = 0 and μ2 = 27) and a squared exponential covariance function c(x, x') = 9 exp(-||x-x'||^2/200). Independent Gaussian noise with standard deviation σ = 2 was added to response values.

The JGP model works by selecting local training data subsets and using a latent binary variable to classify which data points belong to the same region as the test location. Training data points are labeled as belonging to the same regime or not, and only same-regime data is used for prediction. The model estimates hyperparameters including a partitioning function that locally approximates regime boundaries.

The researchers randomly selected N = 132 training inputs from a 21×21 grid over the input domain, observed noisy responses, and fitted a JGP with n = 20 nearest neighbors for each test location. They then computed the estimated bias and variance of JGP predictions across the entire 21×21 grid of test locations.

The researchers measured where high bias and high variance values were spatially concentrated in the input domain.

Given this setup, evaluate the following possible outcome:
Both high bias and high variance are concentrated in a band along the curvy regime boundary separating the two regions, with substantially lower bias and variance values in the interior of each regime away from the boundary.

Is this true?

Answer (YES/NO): NO